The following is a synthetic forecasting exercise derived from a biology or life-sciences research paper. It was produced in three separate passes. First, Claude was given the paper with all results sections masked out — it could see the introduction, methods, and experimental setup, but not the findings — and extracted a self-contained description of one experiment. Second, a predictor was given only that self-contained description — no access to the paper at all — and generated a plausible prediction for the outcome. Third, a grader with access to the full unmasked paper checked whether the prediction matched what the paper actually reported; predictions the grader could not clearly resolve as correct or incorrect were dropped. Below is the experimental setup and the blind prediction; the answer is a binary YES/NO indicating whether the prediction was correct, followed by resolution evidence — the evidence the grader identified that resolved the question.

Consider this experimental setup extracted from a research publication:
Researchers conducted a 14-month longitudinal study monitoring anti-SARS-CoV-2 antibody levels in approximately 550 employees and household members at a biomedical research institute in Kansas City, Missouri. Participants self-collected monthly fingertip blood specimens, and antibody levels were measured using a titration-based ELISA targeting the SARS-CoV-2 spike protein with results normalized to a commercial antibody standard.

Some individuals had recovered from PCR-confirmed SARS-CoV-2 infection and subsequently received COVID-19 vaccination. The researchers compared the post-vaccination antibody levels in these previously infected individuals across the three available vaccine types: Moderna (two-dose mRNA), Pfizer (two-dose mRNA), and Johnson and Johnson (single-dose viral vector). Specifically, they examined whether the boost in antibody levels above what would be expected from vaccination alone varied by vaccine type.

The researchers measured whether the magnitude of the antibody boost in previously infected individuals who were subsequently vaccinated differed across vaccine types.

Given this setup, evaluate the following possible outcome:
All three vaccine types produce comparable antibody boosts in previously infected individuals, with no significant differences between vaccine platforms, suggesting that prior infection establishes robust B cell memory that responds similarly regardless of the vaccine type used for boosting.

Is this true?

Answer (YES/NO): NO